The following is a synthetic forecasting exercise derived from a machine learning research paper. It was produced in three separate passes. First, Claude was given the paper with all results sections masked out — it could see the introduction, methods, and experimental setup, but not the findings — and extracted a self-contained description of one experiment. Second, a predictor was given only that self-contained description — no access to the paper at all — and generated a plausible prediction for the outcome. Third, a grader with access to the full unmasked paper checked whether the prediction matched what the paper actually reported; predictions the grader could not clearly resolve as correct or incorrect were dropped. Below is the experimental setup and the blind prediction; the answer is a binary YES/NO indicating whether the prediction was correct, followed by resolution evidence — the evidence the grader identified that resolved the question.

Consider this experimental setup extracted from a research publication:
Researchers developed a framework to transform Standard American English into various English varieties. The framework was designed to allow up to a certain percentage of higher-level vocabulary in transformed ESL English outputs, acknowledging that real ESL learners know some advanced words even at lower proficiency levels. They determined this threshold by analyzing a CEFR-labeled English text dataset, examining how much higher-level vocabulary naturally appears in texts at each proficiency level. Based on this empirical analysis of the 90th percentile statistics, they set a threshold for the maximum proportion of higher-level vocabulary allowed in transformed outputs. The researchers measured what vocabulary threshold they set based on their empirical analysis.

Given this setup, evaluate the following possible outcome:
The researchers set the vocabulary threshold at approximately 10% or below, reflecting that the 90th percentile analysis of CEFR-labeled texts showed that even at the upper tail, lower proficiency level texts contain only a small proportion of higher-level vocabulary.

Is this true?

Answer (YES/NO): NO